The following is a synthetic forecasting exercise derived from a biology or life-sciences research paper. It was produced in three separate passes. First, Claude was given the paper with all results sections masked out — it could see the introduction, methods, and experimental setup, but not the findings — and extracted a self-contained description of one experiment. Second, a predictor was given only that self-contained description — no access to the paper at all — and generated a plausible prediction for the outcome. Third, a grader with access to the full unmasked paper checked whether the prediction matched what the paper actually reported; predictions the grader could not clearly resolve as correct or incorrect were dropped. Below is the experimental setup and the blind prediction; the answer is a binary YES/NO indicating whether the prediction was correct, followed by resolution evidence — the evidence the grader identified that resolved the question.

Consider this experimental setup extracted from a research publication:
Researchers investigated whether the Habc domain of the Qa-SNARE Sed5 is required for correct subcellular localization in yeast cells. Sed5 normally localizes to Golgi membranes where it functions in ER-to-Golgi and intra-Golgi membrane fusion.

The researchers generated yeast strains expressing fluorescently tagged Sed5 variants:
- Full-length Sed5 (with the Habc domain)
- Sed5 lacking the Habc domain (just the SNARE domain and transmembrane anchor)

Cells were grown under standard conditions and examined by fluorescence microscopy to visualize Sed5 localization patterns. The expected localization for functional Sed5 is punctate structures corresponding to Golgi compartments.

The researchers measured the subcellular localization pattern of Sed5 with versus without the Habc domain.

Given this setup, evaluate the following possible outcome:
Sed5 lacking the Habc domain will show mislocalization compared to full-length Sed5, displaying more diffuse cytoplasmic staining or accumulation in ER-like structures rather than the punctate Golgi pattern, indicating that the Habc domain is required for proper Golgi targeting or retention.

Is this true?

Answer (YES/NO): NO